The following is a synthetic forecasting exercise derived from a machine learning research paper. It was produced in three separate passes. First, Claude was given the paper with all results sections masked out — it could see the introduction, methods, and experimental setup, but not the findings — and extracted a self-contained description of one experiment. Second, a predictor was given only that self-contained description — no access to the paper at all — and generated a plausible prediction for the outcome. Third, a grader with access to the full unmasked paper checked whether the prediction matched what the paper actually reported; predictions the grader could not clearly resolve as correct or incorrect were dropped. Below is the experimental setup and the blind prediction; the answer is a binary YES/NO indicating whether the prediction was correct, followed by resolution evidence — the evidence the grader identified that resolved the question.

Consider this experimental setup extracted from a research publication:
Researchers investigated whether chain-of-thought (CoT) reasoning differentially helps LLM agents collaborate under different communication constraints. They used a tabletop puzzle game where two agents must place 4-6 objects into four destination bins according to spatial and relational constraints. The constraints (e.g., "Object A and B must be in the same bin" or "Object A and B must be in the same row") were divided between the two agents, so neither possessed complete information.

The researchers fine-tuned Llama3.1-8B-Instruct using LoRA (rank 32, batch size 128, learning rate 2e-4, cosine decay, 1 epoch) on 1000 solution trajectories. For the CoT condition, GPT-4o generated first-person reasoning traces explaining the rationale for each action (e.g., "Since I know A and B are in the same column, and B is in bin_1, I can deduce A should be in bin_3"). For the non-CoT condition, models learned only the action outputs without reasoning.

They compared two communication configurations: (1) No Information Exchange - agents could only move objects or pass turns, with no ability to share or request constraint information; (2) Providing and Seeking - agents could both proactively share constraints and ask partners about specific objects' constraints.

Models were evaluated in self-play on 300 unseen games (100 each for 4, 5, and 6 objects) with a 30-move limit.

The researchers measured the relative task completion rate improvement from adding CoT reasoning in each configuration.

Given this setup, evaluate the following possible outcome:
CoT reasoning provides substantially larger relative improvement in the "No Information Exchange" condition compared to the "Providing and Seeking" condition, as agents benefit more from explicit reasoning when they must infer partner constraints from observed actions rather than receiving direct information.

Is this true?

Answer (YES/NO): NO